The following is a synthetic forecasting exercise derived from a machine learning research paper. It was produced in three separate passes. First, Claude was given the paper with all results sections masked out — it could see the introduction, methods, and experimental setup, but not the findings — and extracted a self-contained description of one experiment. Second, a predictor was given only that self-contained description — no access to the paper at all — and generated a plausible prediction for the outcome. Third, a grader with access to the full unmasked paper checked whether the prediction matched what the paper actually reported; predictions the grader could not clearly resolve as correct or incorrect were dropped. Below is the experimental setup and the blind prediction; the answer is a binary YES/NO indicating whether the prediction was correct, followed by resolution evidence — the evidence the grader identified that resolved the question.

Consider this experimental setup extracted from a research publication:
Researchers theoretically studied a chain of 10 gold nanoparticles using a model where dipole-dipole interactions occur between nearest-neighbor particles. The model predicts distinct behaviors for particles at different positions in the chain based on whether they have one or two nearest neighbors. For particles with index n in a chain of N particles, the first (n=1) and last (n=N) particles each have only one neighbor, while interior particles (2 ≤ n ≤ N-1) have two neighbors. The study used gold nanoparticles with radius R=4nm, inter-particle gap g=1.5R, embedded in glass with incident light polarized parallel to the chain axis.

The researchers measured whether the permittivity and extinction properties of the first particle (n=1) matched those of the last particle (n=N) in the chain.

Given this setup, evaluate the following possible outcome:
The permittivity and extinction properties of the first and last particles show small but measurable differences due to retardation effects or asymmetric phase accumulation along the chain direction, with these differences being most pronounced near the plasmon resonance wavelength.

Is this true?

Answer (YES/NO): NO